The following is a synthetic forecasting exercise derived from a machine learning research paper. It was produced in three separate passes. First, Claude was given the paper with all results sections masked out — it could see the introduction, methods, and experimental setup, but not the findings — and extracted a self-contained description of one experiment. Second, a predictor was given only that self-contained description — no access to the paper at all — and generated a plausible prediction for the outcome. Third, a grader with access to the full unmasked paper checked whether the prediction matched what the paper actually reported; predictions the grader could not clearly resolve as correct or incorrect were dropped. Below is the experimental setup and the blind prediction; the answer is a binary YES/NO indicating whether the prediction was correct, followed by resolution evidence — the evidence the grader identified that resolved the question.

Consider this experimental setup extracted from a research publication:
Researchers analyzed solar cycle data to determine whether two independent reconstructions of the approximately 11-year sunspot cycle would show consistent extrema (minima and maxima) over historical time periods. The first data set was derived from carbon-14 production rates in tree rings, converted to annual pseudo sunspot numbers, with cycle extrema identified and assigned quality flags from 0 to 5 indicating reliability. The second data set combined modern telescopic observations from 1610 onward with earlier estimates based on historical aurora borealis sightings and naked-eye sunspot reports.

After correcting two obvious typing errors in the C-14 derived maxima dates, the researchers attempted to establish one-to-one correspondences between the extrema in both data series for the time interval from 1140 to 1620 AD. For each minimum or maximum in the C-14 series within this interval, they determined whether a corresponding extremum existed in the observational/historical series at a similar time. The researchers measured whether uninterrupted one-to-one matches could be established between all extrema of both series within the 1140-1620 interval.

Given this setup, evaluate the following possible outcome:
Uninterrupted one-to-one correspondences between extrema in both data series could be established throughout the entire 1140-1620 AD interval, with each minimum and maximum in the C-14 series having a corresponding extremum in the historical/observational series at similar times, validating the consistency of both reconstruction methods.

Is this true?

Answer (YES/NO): YES